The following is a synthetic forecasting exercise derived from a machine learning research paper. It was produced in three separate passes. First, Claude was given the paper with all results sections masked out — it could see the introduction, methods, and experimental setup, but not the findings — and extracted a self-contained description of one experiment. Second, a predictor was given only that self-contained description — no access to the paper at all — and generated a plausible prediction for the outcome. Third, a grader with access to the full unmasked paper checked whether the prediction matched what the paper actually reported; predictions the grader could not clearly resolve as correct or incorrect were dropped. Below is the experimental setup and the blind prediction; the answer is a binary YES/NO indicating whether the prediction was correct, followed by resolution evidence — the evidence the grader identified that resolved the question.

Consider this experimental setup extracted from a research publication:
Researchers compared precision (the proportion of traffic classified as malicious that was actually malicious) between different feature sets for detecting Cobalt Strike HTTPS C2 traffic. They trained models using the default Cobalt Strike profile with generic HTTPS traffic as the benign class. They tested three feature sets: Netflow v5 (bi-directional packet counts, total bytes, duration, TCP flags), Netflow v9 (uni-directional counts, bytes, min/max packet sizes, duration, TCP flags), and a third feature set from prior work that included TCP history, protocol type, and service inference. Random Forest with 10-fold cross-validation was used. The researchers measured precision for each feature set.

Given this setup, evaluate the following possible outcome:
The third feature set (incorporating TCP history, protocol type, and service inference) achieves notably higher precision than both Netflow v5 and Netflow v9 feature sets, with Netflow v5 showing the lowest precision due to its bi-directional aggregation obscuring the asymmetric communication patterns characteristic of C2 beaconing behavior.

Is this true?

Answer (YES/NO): NO